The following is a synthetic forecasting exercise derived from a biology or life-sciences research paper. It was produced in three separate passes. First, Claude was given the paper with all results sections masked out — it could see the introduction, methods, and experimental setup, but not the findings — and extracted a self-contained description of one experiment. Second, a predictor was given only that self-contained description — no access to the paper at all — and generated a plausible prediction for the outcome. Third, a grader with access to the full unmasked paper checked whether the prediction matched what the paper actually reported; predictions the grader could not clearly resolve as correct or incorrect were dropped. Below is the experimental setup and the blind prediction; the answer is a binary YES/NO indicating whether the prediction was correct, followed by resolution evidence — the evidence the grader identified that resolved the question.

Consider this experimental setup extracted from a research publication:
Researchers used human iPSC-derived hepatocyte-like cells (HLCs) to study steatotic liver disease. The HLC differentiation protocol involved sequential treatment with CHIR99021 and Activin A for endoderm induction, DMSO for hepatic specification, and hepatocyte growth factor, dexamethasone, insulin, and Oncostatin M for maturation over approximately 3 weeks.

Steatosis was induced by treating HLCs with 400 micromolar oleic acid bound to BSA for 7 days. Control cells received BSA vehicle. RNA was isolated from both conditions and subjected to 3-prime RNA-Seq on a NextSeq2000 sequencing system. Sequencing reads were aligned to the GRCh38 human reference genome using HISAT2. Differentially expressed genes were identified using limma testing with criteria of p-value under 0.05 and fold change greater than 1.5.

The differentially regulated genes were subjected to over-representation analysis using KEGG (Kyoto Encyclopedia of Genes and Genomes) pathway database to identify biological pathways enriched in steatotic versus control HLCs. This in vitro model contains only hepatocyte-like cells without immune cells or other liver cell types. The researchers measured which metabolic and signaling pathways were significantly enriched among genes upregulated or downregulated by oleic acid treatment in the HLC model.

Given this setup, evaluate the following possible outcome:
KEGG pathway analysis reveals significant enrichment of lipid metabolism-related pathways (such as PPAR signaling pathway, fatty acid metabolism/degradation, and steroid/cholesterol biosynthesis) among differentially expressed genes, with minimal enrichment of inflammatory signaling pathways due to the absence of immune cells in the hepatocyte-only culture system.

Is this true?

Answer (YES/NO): NO